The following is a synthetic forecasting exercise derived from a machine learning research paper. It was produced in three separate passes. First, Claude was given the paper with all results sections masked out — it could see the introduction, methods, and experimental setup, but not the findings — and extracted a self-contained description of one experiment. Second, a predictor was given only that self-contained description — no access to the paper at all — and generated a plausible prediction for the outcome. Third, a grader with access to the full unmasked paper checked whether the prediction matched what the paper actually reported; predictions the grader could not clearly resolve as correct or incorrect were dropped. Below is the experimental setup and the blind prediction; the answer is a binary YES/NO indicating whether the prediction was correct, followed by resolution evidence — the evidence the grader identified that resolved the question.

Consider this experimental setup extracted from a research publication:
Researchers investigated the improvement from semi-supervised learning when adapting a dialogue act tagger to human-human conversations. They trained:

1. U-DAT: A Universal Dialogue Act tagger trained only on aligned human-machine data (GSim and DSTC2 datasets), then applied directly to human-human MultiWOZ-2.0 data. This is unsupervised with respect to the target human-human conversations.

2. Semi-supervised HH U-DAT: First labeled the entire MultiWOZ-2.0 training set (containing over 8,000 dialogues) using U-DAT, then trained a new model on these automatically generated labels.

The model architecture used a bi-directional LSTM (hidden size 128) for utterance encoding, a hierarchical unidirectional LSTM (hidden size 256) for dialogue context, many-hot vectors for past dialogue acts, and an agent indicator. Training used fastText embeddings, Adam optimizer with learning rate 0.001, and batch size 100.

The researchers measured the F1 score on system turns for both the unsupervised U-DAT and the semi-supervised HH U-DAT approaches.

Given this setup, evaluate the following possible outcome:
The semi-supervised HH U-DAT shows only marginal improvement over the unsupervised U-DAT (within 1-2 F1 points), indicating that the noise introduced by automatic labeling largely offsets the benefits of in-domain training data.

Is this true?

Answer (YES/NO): NO